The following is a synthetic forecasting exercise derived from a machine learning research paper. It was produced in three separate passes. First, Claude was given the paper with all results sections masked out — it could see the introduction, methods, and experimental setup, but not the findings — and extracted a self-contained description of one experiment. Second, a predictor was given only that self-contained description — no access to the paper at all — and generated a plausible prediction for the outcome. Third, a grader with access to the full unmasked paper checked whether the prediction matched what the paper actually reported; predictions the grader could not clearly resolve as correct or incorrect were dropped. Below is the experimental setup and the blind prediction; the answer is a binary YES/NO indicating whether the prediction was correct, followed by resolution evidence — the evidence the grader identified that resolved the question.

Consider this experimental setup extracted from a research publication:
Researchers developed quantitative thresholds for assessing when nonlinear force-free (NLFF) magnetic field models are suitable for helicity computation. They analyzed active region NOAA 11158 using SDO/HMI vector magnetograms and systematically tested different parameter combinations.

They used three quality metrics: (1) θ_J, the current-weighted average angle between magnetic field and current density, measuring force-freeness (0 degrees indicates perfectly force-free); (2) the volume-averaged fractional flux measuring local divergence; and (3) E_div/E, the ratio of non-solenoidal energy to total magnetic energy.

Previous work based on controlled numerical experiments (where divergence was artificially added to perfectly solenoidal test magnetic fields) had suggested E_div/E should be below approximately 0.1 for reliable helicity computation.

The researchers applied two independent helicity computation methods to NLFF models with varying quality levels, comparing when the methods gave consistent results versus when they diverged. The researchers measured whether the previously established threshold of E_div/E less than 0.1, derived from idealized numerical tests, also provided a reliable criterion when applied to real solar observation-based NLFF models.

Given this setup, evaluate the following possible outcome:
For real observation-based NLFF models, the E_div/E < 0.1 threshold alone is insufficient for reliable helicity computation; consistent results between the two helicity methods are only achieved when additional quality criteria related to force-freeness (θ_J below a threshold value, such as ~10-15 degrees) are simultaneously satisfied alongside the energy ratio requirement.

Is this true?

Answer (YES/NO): NO